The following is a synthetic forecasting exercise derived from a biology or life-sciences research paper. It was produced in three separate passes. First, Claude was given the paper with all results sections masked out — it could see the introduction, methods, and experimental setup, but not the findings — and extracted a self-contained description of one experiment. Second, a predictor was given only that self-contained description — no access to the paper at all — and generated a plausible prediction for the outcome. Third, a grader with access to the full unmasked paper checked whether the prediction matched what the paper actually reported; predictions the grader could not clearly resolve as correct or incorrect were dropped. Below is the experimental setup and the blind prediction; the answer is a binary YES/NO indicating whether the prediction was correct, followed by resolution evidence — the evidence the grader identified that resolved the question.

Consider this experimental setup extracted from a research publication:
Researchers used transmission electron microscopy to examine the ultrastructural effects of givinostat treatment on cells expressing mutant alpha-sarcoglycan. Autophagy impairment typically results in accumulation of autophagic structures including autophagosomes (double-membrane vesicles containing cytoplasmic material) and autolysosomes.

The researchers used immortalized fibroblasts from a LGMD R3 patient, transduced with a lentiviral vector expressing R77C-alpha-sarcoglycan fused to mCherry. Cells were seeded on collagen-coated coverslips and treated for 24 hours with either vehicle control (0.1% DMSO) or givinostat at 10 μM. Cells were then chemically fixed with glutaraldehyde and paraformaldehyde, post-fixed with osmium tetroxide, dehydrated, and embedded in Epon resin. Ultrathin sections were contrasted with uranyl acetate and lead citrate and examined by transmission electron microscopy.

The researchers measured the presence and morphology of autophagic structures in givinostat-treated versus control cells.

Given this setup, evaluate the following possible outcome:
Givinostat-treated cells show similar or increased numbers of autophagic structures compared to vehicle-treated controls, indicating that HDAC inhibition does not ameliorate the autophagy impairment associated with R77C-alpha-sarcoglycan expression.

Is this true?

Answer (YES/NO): NO